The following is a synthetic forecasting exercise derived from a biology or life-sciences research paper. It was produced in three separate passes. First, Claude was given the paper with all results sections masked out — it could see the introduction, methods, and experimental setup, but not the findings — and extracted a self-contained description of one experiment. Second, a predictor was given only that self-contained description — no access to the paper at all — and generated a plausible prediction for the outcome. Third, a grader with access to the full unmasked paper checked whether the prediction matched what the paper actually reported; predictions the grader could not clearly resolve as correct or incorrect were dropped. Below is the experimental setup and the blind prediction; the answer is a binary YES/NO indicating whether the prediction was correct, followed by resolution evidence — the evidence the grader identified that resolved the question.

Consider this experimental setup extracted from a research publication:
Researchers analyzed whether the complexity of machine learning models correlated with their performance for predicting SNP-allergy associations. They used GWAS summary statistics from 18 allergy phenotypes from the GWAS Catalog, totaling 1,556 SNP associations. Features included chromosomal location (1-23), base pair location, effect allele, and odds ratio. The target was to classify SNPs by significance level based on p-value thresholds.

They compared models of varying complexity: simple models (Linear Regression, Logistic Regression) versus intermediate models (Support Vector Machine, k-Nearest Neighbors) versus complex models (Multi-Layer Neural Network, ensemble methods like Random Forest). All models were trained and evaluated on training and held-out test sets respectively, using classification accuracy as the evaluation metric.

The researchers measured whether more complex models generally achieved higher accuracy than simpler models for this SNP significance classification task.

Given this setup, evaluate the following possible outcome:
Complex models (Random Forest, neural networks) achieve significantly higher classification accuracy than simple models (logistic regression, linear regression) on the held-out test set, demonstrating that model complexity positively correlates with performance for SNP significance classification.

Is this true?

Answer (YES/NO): NO